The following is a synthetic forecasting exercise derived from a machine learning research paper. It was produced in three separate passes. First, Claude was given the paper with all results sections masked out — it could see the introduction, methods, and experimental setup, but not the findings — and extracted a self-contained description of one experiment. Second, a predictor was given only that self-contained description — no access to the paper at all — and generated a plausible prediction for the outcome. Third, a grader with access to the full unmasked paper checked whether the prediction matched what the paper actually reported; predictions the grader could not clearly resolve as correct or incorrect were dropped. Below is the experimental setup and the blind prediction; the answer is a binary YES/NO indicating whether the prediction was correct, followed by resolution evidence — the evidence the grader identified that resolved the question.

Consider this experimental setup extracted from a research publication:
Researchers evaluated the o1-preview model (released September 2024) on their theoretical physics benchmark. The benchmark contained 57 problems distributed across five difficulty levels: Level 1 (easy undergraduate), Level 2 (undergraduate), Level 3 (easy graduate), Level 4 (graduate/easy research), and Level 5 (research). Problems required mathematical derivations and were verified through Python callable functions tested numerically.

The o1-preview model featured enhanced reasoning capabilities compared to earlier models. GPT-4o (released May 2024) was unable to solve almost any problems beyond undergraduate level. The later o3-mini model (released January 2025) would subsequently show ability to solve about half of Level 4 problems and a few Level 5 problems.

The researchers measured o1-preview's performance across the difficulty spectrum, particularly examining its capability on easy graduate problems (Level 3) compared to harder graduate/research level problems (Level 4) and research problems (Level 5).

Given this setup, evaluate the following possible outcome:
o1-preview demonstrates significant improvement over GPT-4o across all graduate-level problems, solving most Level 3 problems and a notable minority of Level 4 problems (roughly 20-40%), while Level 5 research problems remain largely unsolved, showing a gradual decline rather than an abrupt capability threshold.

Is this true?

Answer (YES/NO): NO